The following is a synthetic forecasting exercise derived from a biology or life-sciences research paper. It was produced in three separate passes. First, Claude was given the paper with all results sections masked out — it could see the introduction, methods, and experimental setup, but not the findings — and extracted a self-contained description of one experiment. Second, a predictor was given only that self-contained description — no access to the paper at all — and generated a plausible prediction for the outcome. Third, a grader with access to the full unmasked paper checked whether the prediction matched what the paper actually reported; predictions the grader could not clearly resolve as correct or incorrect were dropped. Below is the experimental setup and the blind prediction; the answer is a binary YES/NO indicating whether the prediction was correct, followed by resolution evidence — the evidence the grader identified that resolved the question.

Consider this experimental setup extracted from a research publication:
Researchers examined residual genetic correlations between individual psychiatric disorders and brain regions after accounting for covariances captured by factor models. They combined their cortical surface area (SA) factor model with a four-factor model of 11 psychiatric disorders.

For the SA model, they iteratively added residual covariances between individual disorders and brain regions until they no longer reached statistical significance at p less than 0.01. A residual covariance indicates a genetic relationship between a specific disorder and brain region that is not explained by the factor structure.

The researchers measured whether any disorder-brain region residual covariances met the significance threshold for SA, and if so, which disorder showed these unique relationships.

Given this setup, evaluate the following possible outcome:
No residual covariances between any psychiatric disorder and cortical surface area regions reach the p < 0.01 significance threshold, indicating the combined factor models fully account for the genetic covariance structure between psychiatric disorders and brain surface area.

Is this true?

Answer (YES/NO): NO